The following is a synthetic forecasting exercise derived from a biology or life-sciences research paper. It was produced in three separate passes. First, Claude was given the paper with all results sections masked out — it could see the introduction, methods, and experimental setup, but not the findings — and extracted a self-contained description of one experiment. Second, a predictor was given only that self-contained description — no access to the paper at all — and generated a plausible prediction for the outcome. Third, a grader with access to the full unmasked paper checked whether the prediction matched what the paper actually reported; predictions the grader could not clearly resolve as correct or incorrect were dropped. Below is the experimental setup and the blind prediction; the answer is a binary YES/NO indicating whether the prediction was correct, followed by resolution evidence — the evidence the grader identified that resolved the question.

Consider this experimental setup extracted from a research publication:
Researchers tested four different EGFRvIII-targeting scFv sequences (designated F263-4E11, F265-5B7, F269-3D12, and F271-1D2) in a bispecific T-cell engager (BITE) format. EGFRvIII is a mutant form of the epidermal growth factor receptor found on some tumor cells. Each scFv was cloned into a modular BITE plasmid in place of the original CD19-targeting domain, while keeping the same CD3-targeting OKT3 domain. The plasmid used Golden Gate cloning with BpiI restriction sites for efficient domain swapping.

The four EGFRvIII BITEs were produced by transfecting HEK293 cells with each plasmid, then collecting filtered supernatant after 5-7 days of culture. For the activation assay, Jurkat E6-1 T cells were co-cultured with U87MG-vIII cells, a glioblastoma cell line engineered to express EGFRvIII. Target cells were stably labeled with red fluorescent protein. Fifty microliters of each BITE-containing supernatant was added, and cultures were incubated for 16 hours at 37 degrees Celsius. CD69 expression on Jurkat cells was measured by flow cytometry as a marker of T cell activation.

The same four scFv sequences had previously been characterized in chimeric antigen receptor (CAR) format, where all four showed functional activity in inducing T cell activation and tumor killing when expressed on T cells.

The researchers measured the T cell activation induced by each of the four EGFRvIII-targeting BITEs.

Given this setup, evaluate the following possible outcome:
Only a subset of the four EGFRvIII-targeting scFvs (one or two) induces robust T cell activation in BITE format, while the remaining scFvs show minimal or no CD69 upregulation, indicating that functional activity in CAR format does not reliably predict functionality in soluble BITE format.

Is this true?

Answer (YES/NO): YES